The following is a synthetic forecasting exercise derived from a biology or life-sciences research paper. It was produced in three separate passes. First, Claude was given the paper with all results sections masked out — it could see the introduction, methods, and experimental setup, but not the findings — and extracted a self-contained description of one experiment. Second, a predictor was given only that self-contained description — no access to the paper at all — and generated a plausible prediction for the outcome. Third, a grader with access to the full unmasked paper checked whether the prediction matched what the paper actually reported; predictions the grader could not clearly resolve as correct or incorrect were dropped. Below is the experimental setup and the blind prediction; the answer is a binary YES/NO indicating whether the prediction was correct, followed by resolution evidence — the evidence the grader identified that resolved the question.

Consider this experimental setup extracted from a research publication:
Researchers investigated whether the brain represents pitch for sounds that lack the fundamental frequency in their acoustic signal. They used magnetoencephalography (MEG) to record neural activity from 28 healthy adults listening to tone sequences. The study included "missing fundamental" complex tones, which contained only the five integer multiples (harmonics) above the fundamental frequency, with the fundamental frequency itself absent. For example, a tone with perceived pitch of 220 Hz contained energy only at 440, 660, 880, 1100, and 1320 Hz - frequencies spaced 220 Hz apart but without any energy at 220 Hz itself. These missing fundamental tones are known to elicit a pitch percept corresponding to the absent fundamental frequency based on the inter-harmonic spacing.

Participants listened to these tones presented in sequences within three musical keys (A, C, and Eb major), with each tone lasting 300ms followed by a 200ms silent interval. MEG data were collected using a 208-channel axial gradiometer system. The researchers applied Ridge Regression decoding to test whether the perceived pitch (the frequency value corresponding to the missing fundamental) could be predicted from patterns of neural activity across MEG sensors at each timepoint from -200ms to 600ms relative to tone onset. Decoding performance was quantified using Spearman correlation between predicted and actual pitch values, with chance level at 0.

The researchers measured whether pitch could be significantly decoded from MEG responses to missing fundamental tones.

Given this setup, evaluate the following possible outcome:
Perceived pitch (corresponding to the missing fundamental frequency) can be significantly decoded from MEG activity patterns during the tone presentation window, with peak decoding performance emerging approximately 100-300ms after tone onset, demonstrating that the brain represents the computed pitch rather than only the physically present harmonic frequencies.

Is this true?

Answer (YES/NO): NO